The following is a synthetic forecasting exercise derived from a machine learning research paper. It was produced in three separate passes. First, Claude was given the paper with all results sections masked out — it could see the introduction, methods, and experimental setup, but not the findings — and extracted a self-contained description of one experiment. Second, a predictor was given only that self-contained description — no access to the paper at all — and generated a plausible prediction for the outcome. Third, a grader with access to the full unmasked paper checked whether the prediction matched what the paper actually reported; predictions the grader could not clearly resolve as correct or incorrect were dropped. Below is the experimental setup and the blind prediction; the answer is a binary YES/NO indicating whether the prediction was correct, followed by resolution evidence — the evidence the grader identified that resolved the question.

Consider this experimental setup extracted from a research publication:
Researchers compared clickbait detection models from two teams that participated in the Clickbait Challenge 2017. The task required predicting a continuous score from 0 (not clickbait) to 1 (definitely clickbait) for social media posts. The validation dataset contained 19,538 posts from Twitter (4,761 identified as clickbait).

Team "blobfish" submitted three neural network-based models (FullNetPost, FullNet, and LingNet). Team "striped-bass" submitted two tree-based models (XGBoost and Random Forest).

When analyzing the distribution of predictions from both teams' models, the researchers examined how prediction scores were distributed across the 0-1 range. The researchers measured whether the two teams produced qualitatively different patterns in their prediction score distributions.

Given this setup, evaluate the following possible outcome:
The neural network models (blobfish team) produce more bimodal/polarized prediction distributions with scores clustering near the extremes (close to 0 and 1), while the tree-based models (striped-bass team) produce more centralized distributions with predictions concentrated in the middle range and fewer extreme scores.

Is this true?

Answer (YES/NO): NO